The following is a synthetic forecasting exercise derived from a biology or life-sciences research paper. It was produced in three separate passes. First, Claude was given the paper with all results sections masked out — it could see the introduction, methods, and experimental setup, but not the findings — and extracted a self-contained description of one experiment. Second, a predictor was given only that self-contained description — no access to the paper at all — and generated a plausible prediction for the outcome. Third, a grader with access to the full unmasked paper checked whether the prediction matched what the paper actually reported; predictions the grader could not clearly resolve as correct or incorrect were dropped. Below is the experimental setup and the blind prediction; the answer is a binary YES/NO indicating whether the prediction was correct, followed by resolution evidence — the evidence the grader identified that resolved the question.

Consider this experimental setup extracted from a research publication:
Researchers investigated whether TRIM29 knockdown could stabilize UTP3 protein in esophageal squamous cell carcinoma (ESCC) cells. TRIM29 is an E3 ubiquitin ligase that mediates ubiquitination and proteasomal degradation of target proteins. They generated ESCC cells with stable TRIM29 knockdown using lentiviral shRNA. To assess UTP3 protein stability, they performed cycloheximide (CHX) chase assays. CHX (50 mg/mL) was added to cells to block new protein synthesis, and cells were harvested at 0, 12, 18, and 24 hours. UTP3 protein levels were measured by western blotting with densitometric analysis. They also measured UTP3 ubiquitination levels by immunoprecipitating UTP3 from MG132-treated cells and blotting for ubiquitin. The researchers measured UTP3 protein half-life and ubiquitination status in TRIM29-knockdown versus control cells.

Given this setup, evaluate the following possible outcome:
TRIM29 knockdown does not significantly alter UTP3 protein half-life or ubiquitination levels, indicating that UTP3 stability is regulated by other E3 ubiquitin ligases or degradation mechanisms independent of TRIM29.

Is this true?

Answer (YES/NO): NO